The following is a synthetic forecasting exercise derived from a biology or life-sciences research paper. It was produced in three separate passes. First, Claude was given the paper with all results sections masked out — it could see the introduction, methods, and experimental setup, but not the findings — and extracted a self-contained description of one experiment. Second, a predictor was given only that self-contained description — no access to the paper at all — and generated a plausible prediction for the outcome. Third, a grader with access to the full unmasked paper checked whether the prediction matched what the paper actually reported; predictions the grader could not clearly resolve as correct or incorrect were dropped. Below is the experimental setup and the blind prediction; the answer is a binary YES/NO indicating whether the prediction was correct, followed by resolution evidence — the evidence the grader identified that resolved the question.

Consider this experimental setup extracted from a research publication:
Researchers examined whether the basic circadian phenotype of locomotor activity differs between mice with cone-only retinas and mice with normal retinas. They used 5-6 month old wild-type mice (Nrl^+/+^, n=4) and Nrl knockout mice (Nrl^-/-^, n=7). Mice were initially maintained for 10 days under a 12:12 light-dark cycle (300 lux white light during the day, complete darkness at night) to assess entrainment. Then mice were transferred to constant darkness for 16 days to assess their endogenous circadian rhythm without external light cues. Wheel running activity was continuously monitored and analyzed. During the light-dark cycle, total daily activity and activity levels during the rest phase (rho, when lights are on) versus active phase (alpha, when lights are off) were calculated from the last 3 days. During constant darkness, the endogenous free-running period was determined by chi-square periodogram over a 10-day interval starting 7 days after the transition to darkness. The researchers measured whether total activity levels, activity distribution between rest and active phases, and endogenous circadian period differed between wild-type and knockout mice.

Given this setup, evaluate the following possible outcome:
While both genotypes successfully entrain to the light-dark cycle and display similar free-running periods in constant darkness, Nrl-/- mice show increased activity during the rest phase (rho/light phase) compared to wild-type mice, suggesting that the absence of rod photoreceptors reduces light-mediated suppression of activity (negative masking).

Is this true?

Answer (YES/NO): NO